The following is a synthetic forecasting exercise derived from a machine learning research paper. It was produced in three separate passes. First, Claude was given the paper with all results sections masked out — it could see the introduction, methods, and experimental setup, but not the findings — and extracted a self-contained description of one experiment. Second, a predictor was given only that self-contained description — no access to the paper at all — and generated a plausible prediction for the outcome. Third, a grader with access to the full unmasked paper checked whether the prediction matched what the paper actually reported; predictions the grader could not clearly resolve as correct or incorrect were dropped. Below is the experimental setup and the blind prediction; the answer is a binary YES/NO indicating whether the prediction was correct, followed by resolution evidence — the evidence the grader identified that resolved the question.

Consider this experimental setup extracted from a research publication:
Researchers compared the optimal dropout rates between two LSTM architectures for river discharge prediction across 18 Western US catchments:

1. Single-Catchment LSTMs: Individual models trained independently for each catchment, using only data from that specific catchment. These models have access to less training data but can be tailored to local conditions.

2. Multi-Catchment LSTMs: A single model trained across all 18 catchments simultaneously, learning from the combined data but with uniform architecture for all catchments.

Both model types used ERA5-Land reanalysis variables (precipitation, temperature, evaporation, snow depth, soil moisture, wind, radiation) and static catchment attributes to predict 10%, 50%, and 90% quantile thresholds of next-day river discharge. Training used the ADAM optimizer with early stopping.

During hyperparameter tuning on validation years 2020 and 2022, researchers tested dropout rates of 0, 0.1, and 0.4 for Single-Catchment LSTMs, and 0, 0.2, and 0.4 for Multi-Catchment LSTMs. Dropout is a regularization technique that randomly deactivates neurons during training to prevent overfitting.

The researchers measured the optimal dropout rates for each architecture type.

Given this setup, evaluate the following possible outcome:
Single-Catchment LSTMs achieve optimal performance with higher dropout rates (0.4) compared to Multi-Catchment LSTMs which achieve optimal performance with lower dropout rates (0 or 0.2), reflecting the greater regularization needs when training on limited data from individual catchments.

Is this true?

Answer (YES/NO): NO